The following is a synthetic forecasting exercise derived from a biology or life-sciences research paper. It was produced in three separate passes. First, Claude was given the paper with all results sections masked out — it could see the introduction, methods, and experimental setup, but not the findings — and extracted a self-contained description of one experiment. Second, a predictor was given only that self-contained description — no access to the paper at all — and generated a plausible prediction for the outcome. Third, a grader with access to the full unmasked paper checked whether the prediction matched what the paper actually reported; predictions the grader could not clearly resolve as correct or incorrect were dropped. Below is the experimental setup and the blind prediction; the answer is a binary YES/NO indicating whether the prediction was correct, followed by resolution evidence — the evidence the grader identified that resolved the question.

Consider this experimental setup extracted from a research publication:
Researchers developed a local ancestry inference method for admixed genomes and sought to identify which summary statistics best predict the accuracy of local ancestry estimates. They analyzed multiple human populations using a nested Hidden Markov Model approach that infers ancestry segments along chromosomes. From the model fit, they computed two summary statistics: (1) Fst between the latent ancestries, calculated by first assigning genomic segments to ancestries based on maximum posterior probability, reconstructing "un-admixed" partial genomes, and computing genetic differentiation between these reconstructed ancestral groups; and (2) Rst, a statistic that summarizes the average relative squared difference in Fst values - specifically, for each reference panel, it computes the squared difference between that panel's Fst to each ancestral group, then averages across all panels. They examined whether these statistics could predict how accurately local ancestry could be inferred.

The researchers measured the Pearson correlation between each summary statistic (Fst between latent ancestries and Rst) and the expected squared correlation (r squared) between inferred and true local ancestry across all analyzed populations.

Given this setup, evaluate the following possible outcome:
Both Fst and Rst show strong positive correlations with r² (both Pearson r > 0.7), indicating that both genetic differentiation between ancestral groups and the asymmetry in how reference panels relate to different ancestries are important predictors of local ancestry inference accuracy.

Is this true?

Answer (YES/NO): NO